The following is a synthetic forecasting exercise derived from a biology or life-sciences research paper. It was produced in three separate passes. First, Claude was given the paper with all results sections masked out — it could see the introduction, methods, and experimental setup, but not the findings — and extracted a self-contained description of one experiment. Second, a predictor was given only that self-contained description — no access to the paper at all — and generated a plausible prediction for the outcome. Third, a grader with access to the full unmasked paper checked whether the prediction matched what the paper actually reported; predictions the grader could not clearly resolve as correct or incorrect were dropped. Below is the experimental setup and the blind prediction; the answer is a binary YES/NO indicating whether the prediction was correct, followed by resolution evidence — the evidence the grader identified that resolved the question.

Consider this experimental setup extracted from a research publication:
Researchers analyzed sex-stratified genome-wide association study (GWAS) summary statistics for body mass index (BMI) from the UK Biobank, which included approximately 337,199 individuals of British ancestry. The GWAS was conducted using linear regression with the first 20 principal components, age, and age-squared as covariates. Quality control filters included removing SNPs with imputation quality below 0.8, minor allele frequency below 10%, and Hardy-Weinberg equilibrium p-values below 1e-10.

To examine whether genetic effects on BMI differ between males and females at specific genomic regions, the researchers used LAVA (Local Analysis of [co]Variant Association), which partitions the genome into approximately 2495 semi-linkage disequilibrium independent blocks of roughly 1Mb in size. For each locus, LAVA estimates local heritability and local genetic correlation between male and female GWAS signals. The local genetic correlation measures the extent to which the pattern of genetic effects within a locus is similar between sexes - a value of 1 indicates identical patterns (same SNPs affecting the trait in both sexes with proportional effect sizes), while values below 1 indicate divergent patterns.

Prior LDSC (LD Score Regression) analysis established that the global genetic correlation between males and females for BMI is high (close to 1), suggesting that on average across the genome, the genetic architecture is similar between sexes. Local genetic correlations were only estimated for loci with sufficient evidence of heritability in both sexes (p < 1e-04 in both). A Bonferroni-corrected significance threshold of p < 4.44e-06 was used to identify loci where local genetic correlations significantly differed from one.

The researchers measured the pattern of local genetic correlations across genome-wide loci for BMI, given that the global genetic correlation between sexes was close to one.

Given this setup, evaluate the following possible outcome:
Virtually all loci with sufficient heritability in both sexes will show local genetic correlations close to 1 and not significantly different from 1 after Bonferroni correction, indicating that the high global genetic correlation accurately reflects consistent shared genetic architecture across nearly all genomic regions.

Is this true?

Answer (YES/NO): NO